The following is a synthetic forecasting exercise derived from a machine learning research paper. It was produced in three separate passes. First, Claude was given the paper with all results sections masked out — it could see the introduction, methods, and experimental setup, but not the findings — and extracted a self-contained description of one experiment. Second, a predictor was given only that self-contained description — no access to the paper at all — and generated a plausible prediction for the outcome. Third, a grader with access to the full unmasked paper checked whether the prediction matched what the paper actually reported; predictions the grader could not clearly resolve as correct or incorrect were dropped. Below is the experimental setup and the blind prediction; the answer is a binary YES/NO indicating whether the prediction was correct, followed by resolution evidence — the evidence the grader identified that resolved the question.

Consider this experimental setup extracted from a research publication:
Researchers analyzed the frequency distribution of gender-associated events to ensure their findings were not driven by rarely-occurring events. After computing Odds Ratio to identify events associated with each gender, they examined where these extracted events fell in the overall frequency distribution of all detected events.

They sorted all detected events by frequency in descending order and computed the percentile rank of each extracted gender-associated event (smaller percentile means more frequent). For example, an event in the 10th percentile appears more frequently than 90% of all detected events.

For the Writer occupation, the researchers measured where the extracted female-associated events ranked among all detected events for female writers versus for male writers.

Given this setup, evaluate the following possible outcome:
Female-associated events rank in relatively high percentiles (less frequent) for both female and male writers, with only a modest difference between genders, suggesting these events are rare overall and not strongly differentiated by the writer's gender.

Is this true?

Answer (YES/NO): NO